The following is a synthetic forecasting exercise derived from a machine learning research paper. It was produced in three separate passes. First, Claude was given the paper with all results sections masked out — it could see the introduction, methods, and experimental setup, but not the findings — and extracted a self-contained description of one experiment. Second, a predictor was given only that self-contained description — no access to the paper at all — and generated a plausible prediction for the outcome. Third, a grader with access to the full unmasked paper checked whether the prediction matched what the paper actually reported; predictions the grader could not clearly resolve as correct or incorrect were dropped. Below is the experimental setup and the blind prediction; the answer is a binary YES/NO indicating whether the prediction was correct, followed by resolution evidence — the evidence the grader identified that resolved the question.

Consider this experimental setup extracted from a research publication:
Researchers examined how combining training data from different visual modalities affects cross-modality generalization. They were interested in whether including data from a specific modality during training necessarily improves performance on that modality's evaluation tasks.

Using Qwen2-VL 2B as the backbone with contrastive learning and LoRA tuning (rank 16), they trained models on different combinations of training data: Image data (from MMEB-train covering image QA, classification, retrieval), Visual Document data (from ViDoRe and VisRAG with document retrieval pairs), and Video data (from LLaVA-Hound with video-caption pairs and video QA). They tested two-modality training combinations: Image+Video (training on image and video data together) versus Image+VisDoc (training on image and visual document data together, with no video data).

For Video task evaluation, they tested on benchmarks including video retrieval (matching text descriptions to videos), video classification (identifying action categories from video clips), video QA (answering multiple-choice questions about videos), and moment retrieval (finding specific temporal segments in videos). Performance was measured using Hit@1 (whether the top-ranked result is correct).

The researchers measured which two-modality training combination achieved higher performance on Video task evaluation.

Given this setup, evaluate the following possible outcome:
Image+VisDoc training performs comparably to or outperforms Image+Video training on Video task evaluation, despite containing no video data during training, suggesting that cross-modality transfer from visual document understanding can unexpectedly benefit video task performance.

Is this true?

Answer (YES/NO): YES